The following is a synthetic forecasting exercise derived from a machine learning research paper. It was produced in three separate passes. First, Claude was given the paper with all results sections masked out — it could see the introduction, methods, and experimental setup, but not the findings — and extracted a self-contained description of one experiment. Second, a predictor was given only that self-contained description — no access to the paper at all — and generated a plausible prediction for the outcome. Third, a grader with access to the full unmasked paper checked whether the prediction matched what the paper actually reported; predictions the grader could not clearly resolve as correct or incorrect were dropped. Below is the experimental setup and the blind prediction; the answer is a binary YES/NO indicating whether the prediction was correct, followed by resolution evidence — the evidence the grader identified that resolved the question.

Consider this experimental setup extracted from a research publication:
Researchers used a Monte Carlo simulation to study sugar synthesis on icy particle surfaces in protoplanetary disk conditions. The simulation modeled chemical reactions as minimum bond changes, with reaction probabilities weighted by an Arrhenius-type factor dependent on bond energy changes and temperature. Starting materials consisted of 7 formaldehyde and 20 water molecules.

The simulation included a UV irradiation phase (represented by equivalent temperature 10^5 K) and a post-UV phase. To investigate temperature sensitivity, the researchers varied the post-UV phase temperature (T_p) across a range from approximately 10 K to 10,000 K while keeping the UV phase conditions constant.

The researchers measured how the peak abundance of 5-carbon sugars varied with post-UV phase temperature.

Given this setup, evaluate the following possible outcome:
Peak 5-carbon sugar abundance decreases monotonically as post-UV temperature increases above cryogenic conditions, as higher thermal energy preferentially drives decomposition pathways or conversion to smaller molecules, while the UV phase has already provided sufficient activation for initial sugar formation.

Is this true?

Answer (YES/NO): NO